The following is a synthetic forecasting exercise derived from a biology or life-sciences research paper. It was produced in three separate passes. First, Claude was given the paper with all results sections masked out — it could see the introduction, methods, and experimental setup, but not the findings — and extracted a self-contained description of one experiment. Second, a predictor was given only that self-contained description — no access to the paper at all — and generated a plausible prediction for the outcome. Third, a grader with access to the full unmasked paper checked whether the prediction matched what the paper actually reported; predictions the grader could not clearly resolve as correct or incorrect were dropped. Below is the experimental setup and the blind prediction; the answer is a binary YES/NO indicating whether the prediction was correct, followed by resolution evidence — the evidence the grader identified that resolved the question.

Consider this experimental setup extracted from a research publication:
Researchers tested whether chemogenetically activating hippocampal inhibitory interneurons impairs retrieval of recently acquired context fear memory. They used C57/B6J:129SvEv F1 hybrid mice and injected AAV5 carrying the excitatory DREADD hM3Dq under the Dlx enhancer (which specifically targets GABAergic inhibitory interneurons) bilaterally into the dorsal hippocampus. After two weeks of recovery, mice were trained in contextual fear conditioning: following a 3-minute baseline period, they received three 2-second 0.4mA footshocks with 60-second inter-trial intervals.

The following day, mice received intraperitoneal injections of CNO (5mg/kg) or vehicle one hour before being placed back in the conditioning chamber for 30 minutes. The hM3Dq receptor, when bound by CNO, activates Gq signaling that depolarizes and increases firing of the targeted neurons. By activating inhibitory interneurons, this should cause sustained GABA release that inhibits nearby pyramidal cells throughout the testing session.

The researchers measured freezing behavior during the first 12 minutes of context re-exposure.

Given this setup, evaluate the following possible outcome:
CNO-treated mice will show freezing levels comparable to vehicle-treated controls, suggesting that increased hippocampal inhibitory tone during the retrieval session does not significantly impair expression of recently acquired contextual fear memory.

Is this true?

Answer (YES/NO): YES